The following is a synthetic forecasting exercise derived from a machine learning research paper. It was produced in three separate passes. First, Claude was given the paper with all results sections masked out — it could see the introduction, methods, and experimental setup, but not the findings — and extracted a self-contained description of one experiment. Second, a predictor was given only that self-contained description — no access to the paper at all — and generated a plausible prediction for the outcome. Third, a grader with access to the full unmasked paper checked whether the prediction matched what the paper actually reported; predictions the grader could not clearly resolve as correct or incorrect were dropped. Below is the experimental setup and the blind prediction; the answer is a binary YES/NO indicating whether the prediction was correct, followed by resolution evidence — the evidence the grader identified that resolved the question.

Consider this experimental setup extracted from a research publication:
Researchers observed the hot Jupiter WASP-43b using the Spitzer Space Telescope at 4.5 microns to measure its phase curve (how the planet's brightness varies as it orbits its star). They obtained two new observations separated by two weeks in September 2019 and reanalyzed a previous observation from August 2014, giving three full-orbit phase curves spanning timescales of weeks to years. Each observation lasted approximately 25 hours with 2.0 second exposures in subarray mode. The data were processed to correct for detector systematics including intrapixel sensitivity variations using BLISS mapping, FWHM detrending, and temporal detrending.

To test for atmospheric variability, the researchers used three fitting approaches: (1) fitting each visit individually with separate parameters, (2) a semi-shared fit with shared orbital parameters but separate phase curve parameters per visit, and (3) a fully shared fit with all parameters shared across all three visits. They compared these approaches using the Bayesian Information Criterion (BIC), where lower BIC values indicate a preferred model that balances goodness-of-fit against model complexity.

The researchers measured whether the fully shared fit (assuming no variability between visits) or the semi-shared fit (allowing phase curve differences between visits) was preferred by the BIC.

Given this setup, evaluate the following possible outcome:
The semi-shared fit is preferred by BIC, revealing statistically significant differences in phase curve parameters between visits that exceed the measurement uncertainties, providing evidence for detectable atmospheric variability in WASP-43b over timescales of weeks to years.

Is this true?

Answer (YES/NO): NO